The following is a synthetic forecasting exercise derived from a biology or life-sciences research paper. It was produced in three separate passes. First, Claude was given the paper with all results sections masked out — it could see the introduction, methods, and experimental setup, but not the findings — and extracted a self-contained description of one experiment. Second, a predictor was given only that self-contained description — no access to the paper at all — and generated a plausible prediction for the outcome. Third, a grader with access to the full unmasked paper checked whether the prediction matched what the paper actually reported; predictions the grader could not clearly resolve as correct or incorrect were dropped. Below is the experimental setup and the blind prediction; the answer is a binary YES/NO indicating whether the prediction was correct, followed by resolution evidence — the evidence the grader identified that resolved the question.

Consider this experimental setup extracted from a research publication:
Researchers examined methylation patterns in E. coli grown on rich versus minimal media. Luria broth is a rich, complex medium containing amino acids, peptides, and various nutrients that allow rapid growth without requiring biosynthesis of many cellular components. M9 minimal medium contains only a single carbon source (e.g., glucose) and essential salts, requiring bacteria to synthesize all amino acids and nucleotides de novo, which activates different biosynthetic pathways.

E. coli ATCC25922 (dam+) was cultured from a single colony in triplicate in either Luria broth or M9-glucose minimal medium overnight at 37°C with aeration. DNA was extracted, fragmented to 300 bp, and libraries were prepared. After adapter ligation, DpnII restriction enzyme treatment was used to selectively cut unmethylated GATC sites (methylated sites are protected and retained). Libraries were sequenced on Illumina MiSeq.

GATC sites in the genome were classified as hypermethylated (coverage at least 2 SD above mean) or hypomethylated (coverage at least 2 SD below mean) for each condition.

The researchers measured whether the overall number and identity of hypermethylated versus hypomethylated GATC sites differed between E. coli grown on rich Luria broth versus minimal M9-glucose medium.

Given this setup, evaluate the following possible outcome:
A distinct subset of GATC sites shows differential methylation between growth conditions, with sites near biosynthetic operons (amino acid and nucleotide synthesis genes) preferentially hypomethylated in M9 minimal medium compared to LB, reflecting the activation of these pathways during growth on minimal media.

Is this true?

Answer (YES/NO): NO